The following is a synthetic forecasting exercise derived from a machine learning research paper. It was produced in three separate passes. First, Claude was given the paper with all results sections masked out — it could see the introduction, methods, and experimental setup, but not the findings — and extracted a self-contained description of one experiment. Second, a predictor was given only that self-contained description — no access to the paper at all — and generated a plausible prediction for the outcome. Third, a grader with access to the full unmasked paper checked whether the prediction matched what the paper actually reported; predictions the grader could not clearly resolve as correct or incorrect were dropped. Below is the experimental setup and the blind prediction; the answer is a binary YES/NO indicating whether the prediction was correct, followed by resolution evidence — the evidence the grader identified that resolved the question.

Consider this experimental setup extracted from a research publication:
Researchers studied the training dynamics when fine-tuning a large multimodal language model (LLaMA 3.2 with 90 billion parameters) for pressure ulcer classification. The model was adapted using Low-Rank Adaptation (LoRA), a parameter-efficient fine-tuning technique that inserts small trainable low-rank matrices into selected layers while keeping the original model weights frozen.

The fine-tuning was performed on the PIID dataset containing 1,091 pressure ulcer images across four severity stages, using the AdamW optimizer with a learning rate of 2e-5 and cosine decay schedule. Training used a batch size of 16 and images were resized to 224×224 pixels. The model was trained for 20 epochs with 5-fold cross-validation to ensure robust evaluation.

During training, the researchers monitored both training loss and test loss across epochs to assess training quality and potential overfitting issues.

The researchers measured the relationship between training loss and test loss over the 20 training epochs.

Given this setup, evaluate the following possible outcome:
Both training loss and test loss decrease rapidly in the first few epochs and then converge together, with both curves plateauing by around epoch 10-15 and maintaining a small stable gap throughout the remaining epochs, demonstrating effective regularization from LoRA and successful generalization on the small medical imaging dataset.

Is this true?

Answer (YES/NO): NO